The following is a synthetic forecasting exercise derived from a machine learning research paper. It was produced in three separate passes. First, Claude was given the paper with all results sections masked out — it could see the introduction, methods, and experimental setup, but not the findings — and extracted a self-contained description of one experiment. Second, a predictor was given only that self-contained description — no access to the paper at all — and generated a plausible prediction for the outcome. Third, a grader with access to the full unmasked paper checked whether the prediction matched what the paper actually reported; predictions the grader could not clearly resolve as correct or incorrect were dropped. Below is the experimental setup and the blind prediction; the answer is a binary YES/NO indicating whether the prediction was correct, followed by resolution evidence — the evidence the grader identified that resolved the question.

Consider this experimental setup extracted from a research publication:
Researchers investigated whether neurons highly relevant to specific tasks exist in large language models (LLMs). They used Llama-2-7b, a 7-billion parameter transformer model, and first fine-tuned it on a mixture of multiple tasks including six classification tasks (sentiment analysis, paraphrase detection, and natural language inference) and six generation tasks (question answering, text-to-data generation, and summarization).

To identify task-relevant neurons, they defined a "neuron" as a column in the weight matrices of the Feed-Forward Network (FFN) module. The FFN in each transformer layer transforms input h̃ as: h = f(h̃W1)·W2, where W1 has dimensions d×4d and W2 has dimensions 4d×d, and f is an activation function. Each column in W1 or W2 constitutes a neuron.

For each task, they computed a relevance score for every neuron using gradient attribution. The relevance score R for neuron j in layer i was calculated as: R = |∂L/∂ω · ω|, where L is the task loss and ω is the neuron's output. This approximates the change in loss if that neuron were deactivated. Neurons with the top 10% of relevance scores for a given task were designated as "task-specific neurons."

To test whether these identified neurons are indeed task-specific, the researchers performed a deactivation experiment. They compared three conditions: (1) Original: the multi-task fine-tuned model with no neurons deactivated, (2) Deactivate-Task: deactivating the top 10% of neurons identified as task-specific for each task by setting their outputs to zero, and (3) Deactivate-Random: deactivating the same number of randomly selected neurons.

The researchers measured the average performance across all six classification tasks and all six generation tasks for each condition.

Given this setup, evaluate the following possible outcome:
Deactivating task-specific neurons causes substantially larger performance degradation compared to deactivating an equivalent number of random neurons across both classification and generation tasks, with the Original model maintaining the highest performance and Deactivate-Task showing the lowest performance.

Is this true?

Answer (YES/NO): YES